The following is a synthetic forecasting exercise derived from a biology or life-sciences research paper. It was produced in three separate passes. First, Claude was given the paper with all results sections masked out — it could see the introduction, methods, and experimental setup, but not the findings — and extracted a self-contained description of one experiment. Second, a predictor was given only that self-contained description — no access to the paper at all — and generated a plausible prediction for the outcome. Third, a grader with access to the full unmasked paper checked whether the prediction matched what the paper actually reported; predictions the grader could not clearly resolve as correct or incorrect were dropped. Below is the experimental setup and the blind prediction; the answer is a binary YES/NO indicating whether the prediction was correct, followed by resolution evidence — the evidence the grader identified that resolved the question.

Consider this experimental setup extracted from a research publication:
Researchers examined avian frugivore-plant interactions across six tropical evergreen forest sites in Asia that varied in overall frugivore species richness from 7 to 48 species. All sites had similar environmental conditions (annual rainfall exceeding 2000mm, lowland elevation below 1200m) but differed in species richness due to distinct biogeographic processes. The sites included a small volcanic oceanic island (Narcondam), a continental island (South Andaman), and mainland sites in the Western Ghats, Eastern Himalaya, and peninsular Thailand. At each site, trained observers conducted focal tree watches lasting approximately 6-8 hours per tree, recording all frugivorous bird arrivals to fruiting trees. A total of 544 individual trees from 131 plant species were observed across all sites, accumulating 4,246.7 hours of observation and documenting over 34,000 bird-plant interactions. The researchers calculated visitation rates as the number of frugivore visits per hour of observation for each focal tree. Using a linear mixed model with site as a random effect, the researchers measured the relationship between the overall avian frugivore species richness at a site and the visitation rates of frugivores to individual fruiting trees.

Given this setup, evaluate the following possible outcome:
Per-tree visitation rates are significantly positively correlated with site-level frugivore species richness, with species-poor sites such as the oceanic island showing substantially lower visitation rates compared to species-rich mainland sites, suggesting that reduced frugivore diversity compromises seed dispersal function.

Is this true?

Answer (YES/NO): NO